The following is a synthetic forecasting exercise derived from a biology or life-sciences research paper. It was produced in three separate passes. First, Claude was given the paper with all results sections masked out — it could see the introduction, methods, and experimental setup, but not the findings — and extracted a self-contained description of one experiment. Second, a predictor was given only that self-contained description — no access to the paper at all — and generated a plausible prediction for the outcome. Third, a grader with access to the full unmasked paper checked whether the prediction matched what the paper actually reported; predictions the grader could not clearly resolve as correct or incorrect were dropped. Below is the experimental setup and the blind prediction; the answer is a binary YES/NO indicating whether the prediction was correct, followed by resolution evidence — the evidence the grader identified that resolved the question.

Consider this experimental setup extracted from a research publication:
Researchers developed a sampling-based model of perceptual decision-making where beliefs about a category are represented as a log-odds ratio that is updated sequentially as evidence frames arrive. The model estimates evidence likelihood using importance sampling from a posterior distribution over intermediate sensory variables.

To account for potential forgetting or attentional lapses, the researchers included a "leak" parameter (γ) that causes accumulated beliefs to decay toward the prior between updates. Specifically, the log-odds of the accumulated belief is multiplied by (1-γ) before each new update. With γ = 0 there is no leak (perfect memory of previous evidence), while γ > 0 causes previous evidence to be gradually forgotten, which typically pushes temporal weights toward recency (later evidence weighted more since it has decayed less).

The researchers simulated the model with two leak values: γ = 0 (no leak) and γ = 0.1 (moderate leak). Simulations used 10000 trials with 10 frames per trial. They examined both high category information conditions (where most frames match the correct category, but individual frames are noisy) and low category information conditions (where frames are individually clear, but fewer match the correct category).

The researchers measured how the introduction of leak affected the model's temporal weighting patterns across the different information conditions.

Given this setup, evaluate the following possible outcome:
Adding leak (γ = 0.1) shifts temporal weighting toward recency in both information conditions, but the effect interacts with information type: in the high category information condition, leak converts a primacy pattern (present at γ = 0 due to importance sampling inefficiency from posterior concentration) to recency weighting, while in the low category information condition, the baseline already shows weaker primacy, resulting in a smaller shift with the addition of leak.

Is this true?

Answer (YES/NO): NO